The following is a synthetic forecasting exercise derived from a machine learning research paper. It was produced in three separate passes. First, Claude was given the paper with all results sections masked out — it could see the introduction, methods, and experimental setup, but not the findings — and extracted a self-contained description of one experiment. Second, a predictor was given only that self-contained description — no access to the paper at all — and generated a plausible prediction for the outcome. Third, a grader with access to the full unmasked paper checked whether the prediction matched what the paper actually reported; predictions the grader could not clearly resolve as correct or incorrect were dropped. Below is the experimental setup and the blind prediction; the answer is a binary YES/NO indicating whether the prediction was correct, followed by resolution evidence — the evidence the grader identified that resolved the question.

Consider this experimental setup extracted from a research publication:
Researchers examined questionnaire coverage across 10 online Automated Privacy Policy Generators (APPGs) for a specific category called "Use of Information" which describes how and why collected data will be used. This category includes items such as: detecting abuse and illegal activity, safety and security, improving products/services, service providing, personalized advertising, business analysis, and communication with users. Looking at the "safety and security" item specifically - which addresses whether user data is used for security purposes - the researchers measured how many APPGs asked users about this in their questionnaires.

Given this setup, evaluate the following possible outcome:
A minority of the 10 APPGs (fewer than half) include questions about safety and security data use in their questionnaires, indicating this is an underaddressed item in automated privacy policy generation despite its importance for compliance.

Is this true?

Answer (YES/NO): YES